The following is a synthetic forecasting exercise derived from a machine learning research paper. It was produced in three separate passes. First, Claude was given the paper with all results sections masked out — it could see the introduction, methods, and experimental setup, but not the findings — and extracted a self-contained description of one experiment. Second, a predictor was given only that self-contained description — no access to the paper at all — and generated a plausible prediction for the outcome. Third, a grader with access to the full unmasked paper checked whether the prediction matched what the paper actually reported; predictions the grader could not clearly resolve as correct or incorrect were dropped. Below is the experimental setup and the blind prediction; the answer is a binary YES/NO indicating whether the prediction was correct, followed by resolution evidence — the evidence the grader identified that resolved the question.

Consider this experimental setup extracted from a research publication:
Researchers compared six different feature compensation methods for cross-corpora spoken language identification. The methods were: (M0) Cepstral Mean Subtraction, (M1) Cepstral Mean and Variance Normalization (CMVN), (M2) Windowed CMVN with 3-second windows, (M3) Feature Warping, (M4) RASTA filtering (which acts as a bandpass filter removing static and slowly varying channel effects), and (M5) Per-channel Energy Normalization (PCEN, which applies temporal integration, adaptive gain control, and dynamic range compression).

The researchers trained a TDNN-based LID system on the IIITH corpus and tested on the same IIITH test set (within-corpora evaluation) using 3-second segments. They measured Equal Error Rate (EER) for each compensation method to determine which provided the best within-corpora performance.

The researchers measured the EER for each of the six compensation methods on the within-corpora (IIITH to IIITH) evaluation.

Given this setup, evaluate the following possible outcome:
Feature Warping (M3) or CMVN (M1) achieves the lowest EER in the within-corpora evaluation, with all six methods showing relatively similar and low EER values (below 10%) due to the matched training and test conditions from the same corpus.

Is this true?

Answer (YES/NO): NO